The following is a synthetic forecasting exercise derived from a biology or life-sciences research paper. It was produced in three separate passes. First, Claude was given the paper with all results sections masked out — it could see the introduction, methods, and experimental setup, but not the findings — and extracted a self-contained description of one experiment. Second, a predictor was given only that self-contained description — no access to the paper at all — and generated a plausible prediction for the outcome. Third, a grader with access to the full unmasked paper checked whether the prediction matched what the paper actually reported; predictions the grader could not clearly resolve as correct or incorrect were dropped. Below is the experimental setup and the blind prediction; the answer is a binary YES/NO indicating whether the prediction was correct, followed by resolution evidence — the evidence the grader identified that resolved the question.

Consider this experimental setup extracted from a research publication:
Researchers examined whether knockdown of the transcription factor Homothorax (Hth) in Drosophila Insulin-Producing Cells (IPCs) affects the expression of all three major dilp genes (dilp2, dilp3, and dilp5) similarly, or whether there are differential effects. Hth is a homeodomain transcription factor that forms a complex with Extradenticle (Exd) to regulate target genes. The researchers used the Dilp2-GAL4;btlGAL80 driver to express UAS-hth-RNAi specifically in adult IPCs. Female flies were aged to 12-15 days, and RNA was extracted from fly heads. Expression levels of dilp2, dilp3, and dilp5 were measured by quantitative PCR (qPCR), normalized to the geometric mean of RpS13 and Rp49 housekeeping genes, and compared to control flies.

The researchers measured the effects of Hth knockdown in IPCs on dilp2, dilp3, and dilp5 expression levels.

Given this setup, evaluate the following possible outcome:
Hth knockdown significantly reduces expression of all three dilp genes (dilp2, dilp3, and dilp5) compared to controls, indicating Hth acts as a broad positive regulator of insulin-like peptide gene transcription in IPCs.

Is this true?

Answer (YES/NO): NO